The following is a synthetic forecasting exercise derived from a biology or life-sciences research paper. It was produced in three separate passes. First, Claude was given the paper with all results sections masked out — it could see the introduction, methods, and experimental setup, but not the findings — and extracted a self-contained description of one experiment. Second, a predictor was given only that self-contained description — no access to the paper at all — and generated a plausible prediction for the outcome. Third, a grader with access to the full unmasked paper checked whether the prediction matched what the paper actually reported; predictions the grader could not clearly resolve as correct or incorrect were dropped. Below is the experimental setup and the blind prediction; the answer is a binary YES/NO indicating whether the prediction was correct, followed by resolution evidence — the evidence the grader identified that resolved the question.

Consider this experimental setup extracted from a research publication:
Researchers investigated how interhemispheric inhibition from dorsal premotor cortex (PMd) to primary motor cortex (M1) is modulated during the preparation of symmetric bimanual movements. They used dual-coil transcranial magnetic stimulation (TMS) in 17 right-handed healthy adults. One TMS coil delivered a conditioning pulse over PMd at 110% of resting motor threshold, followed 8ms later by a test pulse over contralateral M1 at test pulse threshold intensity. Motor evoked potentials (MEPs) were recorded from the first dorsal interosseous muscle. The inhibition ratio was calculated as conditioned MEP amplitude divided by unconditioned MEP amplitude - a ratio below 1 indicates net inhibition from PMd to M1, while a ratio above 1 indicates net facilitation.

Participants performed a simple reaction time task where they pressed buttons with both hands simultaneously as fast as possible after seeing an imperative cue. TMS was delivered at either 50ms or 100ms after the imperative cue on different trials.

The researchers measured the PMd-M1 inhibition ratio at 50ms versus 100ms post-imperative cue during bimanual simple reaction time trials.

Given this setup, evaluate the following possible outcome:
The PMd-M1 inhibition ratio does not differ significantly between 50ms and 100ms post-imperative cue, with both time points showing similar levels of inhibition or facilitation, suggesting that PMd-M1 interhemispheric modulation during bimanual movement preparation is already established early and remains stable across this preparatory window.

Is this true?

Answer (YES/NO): YES